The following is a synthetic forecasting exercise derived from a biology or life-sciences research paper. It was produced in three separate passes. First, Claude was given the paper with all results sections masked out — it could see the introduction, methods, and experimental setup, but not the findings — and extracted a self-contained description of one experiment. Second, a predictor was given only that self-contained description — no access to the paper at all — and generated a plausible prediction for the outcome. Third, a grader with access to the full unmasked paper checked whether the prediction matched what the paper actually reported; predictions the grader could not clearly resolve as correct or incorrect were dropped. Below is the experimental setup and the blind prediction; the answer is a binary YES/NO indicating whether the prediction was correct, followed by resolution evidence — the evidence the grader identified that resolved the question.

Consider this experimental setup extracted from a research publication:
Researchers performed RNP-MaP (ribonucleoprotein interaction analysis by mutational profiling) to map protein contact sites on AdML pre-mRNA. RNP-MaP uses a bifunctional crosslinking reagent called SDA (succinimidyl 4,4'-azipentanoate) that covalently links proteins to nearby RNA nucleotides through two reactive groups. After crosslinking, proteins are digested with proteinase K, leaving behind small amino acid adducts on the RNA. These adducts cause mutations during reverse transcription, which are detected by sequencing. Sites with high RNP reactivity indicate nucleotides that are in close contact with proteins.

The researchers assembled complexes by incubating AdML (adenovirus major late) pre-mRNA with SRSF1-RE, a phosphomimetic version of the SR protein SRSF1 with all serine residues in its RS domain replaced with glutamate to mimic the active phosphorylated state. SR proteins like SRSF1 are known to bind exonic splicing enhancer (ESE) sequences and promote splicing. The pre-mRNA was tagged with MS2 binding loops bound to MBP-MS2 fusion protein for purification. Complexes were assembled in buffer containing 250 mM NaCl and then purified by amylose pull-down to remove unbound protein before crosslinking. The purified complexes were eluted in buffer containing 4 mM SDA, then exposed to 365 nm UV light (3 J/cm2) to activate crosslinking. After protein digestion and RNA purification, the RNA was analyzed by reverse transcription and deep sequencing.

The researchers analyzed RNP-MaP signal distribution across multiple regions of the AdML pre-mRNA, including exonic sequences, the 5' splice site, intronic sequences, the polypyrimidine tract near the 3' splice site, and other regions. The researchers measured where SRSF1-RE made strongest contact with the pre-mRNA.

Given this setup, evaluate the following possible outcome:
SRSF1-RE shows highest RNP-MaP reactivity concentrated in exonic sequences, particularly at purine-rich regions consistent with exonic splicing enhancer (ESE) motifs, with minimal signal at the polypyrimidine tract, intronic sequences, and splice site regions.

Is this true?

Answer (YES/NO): NO